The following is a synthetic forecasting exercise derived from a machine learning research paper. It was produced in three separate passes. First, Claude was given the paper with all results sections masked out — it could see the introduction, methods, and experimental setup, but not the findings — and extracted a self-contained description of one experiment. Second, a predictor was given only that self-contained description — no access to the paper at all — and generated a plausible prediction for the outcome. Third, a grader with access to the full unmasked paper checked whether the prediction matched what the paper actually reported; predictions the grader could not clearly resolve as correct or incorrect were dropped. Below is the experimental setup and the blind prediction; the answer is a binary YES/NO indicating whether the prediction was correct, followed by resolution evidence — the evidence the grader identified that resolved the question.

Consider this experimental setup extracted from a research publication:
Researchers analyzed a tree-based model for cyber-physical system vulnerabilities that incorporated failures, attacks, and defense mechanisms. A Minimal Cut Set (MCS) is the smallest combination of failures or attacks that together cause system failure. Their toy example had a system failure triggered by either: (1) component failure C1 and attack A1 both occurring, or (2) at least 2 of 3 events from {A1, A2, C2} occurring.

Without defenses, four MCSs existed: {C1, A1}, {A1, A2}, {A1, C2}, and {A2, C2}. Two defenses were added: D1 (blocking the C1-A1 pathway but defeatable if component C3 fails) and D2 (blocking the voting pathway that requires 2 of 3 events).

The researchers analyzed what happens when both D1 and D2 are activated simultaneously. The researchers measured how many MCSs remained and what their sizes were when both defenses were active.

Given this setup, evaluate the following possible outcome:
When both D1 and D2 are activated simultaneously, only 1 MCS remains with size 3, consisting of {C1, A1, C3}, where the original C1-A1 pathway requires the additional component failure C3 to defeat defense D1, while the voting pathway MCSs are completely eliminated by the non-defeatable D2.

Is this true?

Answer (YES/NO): YES